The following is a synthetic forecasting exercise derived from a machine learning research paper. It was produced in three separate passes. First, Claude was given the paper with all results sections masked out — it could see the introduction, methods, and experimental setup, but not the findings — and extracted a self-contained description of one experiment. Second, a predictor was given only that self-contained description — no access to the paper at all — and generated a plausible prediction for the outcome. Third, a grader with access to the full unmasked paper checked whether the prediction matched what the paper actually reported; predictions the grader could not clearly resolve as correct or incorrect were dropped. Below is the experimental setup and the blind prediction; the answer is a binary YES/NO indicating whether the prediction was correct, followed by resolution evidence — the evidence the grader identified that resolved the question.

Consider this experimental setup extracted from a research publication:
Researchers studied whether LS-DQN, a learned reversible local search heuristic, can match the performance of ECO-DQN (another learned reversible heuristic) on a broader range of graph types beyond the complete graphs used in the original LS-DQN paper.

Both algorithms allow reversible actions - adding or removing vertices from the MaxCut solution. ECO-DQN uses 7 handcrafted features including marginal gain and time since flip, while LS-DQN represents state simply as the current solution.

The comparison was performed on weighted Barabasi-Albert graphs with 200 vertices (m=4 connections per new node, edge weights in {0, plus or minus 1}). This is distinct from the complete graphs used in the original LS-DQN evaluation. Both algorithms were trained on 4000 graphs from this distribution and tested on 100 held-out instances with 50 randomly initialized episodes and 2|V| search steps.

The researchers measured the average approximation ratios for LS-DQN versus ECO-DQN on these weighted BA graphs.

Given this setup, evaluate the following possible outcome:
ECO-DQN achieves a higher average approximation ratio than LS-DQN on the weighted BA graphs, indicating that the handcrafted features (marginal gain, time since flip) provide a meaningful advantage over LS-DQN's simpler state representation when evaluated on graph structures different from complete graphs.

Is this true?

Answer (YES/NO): YES